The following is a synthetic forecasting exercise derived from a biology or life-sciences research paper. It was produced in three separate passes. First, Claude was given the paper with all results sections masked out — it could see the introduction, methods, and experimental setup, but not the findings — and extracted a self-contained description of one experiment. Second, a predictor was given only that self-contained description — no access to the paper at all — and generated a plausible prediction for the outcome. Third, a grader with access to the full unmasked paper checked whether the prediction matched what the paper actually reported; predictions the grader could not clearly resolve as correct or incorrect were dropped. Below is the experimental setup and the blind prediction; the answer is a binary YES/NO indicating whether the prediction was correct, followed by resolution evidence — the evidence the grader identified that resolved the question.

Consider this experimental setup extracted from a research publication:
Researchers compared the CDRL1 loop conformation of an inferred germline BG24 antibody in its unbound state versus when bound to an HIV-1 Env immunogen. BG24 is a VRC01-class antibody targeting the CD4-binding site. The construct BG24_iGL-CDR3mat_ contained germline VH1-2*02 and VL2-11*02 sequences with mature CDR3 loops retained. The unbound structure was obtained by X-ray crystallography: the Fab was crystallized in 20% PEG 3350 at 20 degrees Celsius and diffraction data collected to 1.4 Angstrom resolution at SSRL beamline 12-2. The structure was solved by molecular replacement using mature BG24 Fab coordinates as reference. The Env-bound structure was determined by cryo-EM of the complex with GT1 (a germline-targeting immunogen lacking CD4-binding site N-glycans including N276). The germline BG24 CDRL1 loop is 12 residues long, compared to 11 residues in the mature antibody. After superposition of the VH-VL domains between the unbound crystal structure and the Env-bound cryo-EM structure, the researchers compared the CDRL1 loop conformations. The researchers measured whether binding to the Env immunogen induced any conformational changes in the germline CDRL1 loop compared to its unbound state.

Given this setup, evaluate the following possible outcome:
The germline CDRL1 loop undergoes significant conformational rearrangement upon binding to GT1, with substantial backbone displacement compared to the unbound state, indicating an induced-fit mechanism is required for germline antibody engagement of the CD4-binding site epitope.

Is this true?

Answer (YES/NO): NO